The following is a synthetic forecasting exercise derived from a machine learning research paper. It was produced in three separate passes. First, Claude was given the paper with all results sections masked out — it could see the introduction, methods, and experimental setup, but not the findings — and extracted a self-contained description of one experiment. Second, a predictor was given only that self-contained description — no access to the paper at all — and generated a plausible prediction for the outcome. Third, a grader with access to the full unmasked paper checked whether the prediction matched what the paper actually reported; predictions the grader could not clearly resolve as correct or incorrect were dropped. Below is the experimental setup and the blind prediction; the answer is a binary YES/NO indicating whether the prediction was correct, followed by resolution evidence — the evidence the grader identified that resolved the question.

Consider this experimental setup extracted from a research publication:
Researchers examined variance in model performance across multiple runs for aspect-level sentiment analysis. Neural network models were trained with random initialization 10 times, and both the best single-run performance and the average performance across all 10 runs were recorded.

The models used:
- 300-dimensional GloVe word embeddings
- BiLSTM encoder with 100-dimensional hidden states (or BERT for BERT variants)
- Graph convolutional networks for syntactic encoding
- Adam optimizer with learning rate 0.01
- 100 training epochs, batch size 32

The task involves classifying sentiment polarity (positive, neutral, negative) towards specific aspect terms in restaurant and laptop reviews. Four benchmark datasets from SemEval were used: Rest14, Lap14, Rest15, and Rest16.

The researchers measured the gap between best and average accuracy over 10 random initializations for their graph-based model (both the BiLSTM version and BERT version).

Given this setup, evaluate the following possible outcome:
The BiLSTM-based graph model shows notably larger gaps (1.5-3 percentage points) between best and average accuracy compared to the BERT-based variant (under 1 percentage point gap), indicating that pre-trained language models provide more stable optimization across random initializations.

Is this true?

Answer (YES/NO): NO